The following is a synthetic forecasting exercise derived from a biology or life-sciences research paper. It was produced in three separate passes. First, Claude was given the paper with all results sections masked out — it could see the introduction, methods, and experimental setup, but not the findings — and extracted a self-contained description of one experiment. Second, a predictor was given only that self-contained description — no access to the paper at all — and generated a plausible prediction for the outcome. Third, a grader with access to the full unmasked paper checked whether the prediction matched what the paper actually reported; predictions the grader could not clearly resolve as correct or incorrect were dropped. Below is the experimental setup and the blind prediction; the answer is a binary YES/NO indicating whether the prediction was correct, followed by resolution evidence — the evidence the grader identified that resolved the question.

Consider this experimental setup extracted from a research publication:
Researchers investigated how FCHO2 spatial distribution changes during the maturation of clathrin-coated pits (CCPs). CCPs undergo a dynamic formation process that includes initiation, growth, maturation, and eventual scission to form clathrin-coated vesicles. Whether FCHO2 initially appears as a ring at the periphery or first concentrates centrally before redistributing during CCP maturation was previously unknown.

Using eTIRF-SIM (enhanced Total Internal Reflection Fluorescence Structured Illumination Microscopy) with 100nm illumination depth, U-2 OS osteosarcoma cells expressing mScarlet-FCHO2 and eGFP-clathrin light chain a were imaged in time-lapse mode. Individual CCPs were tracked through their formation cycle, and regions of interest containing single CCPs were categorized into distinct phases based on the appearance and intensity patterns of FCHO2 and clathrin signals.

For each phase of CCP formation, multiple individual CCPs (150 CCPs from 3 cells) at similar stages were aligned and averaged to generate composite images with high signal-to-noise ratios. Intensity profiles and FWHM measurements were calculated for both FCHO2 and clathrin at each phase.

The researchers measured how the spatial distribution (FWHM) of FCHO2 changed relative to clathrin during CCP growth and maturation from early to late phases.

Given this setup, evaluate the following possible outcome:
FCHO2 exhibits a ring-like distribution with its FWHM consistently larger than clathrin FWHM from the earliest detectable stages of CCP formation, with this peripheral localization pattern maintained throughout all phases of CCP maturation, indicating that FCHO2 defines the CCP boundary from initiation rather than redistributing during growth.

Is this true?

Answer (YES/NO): NO